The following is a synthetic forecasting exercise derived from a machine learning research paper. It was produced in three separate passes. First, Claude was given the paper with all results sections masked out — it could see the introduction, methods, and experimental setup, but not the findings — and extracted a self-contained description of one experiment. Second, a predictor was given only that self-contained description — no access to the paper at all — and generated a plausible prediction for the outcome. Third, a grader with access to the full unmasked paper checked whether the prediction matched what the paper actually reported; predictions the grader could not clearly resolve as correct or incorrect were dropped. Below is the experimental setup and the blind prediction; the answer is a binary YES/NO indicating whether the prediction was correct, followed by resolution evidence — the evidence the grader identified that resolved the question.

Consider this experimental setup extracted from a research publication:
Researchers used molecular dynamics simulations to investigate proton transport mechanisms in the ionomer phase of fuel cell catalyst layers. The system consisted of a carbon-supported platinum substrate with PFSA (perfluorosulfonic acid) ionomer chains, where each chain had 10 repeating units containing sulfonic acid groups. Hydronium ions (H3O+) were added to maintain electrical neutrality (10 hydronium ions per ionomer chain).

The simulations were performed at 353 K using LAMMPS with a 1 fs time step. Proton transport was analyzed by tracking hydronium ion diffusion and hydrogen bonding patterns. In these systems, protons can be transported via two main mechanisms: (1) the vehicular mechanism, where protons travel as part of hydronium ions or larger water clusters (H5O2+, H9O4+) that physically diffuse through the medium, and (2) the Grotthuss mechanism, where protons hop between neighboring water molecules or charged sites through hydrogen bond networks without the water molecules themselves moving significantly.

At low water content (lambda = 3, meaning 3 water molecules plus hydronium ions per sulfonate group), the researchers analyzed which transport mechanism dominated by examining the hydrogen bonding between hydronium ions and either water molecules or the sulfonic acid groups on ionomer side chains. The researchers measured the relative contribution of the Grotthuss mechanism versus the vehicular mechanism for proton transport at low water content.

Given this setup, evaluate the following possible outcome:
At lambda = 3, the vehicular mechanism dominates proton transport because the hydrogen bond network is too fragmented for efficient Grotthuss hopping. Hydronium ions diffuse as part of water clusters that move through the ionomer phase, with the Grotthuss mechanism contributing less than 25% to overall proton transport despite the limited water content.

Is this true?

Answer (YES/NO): NO